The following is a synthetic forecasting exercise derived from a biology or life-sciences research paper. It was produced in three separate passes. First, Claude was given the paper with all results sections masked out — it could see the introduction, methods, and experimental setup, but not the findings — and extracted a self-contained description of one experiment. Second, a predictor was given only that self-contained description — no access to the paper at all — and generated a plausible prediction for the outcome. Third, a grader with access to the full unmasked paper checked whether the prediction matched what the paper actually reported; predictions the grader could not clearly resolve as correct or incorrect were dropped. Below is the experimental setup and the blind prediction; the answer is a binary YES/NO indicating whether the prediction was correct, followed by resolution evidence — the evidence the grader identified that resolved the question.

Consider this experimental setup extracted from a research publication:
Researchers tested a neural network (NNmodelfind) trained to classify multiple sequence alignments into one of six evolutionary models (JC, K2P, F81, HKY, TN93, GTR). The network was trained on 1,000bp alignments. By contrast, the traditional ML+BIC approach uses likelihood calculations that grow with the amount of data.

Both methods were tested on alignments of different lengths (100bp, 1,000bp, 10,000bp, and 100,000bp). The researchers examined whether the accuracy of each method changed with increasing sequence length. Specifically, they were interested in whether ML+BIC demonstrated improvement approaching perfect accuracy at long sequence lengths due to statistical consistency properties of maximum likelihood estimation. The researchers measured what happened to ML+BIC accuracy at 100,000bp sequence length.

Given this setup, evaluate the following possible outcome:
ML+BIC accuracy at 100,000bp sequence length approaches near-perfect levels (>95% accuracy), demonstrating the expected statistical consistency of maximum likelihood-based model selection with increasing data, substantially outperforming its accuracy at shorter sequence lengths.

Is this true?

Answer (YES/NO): YES